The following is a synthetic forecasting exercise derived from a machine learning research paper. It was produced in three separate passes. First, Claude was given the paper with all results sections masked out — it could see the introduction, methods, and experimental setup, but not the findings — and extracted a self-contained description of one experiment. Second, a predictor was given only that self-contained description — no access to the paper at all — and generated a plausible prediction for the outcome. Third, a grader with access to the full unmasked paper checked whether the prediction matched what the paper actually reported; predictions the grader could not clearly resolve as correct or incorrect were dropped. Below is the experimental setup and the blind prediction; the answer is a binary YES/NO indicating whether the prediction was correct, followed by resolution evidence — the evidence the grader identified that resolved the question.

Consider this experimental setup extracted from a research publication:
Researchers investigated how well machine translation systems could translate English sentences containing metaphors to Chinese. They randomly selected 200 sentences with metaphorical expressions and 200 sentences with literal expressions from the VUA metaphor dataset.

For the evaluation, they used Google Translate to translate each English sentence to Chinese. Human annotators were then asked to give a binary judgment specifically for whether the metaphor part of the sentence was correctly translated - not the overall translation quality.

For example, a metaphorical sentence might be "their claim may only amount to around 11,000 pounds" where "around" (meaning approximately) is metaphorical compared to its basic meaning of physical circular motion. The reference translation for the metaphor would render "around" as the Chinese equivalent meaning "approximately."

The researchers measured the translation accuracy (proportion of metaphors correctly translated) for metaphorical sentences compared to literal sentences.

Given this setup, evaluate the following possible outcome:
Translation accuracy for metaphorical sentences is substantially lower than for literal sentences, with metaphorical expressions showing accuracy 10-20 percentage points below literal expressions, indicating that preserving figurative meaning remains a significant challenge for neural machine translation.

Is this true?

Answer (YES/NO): NO